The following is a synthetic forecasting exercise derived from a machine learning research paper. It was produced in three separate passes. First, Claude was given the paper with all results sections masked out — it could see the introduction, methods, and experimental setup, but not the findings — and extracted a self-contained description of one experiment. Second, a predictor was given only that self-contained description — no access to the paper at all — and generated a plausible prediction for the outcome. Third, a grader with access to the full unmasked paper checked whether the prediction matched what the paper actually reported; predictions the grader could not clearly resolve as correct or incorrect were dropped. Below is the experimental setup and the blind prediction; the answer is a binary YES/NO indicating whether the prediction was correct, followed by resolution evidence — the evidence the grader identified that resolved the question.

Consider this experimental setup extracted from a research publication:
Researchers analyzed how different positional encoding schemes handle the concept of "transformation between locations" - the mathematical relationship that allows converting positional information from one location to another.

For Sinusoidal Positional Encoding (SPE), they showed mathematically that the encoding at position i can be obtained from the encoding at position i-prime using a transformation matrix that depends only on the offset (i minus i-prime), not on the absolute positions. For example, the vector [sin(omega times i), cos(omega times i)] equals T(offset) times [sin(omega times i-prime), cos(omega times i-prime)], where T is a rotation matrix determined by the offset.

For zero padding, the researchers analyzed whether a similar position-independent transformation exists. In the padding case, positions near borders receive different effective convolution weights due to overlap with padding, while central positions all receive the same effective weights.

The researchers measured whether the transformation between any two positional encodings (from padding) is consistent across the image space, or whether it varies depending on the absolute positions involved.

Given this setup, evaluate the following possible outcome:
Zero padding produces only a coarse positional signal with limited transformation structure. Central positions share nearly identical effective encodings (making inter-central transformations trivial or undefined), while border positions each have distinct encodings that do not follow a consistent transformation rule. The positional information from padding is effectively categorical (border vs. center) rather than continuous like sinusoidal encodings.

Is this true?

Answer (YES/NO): NO